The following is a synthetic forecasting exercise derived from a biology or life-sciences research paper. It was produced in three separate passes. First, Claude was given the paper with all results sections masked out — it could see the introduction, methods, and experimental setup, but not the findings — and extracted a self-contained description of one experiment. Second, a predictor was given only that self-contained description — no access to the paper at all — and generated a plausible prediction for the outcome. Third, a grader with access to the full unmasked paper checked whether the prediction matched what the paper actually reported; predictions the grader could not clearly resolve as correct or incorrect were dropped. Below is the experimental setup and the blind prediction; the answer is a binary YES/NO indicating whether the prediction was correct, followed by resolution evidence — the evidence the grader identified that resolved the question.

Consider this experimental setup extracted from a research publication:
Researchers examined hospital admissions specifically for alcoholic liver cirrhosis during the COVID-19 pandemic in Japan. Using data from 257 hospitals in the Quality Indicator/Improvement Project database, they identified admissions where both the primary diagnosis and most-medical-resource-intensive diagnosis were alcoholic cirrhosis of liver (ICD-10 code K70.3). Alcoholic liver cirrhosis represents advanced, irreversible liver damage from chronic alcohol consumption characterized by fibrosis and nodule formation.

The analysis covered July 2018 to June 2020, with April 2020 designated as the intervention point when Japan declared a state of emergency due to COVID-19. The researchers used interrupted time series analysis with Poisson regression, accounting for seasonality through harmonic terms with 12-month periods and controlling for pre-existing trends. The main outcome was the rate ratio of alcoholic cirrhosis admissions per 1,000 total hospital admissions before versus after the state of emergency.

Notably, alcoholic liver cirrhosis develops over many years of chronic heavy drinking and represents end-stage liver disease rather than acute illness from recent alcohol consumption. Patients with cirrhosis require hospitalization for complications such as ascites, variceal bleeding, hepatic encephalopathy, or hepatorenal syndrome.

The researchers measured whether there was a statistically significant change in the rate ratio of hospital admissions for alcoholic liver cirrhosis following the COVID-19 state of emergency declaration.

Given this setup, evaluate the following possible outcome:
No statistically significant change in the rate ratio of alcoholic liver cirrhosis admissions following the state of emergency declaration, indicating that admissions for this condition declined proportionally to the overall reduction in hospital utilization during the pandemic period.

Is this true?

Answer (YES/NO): NO